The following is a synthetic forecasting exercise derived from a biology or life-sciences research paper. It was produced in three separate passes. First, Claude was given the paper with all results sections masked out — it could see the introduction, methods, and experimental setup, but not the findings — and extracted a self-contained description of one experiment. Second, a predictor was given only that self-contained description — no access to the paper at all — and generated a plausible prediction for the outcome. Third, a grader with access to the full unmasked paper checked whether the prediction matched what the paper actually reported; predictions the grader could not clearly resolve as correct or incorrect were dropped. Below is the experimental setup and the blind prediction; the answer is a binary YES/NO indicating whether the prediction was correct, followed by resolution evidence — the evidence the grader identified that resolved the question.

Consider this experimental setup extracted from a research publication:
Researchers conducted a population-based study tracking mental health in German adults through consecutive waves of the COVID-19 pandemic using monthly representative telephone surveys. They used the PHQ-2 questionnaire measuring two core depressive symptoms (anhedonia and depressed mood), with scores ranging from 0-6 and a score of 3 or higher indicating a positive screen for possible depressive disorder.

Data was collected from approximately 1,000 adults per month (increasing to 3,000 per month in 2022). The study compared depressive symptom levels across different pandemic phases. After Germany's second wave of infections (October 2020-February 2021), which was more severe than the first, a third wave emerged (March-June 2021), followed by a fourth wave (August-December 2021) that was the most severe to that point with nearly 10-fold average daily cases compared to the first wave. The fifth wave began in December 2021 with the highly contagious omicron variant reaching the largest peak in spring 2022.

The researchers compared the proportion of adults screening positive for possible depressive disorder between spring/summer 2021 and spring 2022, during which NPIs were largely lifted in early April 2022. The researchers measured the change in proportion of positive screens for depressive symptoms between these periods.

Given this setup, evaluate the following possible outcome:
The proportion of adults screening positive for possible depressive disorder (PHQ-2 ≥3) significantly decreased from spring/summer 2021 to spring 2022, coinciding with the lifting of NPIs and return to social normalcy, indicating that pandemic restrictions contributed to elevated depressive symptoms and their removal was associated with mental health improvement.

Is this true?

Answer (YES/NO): NO